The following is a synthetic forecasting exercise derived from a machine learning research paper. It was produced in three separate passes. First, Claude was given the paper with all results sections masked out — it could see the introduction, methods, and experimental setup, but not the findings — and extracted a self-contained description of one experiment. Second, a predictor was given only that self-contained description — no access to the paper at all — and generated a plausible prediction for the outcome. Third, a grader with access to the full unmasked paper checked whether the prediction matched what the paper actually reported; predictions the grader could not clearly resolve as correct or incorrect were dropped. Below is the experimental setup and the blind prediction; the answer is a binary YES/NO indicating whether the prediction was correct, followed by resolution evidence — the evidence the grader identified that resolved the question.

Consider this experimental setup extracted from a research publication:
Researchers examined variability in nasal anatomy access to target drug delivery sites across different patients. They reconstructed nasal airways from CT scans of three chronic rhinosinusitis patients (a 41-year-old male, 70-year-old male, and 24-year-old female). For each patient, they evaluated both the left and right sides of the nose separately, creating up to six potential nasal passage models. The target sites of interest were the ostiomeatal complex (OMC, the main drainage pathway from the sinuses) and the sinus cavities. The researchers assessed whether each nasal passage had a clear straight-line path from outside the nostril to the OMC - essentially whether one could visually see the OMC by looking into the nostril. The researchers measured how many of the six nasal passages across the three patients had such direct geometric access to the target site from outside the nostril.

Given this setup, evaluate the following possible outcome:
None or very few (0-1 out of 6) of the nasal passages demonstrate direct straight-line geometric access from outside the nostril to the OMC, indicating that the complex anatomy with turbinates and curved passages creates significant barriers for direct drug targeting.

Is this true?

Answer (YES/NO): NO